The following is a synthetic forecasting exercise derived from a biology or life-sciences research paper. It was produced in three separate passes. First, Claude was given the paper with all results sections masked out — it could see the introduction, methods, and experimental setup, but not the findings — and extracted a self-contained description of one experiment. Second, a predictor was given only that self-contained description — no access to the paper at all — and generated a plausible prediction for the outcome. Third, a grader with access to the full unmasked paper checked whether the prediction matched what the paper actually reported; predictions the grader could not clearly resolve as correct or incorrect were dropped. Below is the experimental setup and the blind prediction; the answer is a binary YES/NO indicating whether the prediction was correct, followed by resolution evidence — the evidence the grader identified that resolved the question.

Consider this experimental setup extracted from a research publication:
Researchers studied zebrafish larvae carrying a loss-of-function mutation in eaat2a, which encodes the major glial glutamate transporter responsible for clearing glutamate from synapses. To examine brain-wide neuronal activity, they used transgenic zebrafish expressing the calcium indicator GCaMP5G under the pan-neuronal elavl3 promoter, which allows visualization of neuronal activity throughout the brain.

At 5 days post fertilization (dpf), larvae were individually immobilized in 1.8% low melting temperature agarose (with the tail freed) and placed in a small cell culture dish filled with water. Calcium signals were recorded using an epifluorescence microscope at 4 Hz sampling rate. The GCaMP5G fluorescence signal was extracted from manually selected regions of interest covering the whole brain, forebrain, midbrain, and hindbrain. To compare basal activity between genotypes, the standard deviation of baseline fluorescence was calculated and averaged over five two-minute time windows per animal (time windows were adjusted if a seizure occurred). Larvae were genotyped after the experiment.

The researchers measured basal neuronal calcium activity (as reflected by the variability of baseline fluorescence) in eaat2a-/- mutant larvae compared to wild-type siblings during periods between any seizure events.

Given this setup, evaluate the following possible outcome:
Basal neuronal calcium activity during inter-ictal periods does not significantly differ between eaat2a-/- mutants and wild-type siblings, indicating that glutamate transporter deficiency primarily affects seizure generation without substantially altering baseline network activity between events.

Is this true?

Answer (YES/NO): NO